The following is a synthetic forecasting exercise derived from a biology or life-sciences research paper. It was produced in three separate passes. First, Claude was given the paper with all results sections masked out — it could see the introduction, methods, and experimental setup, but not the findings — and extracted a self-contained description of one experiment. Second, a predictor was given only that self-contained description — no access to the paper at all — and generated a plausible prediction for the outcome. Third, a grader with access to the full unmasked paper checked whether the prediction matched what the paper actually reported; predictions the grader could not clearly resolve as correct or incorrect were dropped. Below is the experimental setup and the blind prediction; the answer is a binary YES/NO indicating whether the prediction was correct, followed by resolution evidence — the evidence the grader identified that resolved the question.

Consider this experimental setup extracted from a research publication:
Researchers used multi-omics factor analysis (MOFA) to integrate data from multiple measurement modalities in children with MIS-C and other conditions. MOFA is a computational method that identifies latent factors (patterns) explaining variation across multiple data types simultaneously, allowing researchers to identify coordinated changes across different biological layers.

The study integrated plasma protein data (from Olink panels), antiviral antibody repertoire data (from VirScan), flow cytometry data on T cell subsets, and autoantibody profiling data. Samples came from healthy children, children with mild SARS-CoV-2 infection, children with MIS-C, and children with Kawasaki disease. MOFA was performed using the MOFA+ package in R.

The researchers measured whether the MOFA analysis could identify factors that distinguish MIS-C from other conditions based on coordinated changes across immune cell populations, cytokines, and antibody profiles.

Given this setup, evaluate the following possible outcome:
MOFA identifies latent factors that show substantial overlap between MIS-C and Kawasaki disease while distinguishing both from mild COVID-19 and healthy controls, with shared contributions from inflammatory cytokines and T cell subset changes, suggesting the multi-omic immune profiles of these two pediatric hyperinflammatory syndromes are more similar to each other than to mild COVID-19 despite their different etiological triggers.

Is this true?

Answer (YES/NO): NO